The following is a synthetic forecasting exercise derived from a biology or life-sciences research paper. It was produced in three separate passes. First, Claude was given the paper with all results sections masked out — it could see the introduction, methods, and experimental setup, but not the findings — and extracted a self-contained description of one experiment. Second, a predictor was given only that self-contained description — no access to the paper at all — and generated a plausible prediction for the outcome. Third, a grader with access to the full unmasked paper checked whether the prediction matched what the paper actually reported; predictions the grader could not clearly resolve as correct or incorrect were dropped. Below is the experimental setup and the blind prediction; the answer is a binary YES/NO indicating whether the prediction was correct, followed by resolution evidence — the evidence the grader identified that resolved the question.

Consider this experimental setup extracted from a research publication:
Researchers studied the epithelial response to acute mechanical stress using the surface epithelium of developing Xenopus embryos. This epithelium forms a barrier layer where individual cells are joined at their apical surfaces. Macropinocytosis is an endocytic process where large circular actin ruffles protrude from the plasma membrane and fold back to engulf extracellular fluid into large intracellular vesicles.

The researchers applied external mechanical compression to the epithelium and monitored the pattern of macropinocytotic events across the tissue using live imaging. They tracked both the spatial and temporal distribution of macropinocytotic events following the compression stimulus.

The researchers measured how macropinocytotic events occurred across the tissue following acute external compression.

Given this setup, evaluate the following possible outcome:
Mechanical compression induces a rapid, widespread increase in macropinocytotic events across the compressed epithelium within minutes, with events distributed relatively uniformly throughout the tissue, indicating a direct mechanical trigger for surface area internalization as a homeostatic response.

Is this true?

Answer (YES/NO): YES